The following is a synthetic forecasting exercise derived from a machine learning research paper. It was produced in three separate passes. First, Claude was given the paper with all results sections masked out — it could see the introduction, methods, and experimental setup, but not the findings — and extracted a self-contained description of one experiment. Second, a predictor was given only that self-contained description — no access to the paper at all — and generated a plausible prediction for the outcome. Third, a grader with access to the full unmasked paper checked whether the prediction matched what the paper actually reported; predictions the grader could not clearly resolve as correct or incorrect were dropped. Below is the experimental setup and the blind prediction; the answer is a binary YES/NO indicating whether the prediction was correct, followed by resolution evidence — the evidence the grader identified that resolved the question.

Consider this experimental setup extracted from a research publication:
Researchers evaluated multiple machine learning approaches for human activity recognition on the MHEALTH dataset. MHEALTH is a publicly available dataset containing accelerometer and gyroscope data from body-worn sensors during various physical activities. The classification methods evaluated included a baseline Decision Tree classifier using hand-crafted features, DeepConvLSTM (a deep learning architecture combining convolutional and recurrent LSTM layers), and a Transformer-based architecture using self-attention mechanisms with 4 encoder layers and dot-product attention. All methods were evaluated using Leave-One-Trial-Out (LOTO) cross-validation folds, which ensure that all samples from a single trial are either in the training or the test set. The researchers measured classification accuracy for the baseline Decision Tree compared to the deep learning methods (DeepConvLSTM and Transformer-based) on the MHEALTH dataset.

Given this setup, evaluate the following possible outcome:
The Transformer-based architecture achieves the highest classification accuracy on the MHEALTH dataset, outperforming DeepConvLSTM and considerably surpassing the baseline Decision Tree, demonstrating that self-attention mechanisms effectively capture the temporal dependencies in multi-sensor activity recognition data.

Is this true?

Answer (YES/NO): NO